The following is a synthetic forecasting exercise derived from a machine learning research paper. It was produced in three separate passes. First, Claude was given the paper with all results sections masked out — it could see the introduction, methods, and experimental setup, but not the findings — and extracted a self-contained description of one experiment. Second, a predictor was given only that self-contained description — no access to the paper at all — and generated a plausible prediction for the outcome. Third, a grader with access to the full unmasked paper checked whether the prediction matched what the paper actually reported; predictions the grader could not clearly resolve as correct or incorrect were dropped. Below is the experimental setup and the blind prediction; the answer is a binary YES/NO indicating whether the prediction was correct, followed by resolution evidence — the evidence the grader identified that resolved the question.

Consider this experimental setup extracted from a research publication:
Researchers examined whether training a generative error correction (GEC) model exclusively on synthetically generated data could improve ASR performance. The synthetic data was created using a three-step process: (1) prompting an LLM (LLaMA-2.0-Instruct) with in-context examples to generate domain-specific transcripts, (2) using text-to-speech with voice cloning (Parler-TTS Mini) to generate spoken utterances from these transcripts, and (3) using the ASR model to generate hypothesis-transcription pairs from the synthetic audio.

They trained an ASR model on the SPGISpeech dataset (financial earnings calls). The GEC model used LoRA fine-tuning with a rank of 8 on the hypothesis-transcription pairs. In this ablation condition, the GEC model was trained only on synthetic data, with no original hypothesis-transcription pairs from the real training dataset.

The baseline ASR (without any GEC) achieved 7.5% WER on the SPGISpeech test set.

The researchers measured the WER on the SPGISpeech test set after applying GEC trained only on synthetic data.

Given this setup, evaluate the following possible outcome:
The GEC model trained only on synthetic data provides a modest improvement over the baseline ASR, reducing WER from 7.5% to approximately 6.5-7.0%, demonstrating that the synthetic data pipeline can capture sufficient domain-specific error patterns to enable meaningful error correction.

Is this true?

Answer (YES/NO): NO